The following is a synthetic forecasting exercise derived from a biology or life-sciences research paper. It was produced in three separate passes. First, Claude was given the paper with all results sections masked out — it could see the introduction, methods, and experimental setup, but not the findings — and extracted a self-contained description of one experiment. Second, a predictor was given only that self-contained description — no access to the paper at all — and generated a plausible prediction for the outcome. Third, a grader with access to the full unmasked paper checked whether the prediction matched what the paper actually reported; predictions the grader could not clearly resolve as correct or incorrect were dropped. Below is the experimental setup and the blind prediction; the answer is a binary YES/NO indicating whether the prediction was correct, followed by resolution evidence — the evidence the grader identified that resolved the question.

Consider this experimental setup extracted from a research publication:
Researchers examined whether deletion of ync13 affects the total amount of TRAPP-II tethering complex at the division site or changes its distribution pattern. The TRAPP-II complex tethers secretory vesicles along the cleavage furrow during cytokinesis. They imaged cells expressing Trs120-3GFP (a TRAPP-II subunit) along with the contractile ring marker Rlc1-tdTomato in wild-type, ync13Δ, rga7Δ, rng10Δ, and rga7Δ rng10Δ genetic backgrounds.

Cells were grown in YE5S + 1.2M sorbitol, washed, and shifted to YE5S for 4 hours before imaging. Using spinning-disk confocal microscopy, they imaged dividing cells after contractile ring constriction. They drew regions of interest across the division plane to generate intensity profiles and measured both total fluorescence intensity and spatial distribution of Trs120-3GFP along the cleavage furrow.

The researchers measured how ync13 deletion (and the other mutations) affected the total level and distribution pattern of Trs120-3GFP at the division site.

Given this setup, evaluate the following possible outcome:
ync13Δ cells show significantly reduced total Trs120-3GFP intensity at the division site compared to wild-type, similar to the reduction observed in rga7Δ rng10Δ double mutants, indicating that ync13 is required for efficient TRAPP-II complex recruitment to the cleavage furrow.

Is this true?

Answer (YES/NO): NO